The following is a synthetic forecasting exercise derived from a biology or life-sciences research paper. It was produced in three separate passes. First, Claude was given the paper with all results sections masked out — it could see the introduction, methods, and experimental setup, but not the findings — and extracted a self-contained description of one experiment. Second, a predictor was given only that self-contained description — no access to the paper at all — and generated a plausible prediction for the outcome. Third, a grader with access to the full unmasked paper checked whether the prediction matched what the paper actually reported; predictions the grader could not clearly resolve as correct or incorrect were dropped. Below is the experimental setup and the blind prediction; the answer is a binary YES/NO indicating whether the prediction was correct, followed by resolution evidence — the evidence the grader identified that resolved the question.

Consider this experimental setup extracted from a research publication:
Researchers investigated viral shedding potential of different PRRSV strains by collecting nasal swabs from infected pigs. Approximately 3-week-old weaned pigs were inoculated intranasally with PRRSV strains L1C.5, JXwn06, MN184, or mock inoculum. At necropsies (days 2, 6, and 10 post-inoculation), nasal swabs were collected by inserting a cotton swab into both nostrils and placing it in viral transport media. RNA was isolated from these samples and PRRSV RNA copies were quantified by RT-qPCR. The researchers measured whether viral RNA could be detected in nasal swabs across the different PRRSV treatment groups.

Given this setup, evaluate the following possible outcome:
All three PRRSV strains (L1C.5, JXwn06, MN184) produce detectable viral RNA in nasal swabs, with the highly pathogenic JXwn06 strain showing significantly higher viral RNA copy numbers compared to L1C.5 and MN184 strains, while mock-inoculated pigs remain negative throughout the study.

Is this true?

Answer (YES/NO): NO